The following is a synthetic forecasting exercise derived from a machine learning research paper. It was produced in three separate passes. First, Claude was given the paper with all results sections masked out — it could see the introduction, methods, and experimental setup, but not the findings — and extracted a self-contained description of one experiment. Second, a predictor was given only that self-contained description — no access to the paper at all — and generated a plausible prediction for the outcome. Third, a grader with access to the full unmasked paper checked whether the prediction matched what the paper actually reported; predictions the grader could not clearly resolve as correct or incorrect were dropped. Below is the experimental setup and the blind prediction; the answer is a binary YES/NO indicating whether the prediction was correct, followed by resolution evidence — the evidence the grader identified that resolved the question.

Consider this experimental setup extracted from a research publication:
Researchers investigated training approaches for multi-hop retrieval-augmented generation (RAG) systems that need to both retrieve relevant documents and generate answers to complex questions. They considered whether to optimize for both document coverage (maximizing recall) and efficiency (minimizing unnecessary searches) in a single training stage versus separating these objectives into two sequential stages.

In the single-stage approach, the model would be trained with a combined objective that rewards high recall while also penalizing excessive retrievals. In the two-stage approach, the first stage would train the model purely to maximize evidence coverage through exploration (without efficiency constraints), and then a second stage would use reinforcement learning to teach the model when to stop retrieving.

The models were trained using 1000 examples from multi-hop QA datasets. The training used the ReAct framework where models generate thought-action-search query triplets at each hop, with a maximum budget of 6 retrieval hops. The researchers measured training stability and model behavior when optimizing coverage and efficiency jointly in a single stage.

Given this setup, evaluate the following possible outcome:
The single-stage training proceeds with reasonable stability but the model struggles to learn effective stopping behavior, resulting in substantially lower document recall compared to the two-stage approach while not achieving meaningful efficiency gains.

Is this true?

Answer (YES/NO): NO